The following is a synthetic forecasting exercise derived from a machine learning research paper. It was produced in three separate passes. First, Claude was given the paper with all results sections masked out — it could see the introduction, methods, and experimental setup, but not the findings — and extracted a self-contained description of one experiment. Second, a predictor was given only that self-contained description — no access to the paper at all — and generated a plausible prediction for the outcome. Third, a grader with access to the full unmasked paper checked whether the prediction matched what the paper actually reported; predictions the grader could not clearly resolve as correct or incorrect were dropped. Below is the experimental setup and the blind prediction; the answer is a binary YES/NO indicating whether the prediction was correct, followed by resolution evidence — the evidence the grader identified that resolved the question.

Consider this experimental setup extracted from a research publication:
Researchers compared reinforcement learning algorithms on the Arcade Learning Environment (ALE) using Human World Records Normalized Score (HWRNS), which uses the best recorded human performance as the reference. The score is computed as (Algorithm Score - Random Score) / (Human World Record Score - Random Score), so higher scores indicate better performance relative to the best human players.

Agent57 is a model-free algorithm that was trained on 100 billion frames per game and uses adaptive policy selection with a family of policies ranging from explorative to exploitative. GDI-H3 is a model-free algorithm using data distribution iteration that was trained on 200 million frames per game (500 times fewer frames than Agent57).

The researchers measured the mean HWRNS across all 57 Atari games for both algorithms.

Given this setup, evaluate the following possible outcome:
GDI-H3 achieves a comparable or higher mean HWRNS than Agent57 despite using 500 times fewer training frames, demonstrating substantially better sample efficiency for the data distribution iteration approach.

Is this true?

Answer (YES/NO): YES